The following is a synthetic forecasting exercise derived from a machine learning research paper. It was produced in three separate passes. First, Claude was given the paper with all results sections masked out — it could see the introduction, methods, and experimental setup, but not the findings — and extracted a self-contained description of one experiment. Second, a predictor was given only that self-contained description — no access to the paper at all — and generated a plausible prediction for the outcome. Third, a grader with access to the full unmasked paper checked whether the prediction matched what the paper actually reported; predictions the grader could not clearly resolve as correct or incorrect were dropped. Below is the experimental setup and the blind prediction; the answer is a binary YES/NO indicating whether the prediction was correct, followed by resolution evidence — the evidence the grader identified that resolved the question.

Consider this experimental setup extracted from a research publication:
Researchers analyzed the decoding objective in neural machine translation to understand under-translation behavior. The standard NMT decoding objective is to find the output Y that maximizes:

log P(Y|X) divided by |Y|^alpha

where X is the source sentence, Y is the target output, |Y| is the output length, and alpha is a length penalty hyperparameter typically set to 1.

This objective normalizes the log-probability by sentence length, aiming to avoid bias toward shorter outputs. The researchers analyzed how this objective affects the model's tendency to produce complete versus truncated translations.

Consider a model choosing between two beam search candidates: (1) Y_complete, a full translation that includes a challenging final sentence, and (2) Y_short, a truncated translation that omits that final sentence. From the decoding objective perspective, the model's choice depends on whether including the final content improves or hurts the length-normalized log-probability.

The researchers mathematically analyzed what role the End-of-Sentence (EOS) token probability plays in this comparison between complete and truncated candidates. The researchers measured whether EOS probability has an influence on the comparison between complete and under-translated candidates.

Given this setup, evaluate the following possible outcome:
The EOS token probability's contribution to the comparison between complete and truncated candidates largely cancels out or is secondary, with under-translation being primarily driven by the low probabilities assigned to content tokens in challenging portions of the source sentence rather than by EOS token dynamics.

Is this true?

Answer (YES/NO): NO